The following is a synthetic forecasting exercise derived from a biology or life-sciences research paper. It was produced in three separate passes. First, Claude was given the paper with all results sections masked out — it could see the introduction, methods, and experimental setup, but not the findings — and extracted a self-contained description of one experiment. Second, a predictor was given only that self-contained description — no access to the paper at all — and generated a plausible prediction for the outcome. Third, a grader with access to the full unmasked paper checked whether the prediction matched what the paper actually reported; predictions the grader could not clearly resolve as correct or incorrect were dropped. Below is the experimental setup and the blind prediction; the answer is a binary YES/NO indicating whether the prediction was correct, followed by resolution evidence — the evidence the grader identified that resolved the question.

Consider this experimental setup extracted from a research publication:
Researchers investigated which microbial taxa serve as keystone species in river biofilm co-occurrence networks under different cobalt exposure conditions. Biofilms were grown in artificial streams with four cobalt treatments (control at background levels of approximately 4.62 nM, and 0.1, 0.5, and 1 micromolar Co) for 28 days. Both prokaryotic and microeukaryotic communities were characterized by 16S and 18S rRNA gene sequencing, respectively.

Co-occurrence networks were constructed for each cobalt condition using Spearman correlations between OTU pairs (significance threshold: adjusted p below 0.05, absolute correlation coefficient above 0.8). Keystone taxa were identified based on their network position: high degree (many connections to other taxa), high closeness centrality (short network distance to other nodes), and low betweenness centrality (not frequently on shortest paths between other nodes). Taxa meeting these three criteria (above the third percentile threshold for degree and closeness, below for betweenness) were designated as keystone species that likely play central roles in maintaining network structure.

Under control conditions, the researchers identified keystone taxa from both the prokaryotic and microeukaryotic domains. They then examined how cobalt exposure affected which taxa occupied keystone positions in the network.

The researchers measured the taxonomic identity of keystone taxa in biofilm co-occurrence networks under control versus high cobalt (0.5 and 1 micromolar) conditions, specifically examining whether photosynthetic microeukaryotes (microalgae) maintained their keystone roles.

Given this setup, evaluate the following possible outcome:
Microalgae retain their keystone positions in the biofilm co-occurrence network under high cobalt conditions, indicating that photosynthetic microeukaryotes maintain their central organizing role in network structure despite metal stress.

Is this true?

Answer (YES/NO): NO